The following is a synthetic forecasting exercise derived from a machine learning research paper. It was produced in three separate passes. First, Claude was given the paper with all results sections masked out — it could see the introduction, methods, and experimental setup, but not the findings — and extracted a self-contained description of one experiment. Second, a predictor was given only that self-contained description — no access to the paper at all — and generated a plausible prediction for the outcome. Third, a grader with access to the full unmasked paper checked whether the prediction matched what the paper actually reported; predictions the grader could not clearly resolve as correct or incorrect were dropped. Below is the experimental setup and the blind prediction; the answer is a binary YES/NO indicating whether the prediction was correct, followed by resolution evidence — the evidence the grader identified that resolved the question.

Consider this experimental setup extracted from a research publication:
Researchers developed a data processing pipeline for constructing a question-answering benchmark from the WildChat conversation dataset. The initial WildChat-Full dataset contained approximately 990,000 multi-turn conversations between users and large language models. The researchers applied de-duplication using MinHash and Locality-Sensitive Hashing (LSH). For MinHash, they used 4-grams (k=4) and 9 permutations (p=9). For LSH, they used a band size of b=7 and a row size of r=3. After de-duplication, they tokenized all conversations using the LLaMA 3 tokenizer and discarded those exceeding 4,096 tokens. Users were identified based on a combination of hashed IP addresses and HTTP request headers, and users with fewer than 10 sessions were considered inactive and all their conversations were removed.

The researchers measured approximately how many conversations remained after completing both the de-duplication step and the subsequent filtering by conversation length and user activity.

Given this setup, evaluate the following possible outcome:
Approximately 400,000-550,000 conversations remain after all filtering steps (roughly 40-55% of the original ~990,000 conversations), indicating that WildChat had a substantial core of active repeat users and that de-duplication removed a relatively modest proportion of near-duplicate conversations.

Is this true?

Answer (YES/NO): NO